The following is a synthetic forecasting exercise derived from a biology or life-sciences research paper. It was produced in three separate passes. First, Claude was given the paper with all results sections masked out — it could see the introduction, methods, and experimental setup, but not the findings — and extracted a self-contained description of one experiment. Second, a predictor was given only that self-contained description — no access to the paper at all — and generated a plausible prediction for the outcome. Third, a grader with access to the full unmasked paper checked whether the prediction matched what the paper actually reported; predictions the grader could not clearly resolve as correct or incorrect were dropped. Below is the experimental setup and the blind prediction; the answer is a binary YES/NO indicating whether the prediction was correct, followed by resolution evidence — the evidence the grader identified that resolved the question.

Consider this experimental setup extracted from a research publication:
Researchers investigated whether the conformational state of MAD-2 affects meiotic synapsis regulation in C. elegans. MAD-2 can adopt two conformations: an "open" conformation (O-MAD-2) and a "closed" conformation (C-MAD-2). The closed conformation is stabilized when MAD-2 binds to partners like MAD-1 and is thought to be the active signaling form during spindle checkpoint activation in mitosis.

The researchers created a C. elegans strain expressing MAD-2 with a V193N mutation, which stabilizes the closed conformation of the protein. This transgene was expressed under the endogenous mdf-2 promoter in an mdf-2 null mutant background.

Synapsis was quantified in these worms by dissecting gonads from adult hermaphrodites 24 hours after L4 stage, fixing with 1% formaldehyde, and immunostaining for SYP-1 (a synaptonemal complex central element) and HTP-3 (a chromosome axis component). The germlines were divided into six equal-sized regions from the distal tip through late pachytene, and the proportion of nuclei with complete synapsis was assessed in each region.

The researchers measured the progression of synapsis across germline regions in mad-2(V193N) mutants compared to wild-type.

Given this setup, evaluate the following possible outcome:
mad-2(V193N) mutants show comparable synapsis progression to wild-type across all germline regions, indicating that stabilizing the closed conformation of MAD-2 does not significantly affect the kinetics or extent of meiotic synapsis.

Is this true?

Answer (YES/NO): NO